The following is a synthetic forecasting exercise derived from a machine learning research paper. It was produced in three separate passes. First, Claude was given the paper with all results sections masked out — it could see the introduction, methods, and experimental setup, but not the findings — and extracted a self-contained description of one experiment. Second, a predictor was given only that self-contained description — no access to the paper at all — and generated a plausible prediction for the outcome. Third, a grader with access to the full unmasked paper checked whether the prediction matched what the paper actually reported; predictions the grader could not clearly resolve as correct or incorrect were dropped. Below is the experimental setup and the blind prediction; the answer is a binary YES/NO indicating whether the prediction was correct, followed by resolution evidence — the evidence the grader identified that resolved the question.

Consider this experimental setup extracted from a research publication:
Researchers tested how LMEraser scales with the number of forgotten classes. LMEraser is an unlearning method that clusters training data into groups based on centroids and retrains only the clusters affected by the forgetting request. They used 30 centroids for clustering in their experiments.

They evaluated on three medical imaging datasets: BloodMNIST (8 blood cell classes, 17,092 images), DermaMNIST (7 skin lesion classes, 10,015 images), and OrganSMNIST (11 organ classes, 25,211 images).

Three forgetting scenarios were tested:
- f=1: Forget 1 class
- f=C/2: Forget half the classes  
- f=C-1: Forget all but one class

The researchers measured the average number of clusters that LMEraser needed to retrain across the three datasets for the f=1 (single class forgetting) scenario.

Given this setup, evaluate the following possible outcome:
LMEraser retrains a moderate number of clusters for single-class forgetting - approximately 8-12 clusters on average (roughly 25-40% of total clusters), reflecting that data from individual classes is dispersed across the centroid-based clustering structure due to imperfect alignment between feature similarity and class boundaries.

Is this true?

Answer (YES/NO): NO